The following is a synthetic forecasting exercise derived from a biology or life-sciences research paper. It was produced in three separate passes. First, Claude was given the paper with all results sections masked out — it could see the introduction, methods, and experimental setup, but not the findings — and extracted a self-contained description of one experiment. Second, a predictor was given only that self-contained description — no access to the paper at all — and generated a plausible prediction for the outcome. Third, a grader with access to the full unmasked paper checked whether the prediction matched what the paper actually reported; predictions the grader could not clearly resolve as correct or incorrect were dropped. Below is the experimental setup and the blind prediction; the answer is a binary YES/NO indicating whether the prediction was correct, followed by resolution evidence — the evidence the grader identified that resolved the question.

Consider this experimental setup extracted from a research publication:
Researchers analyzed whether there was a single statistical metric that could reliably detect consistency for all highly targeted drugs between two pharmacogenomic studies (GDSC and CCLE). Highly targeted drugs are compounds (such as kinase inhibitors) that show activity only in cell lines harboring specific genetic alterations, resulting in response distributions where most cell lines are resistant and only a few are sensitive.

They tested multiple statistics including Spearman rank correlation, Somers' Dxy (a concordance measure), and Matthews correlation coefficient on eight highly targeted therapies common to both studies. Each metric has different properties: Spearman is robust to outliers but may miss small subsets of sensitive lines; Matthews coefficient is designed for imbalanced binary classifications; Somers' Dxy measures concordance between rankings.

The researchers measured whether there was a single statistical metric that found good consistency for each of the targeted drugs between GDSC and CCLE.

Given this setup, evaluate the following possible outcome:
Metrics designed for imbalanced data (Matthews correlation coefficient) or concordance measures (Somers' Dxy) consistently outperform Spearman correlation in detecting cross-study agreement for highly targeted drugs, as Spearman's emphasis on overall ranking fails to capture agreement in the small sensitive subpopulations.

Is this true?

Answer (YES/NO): NO